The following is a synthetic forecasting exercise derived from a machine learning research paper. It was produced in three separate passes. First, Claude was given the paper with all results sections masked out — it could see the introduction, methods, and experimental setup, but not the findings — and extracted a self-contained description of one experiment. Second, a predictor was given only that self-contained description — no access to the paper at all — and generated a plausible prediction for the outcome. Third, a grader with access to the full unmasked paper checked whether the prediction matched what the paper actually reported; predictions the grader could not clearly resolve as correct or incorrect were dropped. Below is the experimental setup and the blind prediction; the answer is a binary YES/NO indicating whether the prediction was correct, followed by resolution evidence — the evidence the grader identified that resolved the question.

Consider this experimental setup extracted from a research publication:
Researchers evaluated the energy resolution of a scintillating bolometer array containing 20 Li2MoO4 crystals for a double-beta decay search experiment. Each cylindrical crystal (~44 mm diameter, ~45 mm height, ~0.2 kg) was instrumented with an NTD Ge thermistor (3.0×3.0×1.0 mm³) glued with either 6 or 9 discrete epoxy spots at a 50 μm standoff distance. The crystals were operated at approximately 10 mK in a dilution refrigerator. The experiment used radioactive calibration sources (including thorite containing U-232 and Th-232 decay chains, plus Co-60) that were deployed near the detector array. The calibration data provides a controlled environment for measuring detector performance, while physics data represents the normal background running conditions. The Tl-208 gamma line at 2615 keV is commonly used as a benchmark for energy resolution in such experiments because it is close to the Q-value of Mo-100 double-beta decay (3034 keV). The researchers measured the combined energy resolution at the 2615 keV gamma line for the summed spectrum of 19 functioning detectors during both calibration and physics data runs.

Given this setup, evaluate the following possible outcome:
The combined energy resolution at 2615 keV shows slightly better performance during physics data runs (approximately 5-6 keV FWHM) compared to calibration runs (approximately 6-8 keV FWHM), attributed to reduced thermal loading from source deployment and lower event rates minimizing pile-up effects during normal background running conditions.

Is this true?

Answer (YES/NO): NO